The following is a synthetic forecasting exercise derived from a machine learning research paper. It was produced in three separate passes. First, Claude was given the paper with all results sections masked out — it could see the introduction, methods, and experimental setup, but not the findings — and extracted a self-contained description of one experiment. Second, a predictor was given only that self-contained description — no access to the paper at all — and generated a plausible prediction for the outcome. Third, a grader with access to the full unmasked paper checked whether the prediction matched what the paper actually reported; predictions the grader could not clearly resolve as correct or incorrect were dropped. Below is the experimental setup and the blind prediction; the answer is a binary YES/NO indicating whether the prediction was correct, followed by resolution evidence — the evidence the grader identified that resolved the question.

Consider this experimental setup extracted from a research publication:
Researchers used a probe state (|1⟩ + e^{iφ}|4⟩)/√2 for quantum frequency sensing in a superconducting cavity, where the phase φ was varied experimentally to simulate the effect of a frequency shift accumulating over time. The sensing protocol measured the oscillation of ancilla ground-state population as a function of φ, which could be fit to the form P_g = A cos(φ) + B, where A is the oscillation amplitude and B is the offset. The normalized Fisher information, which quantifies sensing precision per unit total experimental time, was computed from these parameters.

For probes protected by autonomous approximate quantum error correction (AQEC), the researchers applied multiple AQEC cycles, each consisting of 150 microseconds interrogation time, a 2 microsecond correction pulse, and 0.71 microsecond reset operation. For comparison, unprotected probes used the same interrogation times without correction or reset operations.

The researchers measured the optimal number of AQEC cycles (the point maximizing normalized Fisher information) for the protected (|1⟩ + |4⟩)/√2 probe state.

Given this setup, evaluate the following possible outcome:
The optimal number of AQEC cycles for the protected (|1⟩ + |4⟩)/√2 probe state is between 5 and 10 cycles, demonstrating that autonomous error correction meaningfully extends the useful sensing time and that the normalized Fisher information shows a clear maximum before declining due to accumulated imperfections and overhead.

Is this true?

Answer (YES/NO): NO